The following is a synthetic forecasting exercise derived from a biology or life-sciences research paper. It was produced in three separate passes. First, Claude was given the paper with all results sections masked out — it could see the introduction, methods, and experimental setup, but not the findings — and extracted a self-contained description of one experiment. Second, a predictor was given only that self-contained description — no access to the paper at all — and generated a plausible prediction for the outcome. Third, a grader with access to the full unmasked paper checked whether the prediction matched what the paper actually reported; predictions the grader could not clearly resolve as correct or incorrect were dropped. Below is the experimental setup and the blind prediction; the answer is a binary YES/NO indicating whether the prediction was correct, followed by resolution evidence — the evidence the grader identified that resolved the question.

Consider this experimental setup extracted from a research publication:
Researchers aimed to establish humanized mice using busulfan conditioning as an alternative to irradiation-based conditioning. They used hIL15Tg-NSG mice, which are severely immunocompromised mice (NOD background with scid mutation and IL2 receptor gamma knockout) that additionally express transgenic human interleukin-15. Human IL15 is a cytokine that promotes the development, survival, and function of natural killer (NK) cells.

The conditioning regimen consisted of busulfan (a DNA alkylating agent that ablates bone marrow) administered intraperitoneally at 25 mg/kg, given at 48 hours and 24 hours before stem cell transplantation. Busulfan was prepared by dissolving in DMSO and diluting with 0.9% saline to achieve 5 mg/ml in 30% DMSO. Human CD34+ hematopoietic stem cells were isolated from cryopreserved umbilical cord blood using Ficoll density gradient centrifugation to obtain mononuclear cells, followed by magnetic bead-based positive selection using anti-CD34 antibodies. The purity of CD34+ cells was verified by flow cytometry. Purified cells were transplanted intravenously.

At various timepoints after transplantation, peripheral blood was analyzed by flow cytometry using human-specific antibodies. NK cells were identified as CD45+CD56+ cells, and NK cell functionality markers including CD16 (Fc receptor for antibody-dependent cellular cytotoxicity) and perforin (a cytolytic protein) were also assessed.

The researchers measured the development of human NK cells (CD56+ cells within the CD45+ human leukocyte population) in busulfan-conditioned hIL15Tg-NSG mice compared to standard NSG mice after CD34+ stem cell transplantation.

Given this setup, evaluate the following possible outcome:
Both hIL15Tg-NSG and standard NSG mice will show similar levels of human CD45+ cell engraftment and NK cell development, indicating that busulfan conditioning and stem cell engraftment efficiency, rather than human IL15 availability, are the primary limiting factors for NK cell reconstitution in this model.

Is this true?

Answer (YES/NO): NO